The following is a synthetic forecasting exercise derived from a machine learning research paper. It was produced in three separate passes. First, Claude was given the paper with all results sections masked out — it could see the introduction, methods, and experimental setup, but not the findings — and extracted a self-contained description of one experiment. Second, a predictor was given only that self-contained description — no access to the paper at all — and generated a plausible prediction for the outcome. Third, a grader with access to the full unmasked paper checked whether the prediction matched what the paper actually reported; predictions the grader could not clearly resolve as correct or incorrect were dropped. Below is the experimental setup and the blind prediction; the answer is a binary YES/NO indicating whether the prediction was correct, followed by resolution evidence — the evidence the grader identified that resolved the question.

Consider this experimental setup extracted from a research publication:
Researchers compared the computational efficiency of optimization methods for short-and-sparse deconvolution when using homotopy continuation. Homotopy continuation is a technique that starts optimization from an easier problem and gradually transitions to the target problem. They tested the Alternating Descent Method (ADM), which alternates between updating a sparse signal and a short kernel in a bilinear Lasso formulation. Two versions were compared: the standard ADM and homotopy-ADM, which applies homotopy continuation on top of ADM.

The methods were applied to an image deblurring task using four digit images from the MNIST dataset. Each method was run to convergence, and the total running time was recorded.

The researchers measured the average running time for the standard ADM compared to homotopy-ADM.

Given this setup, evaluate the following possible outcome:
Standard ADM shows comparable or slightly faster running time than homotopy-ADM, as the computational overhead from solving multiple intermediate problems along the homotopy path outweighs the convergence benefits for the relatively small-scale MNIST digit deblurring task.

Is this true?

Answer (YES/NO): YES